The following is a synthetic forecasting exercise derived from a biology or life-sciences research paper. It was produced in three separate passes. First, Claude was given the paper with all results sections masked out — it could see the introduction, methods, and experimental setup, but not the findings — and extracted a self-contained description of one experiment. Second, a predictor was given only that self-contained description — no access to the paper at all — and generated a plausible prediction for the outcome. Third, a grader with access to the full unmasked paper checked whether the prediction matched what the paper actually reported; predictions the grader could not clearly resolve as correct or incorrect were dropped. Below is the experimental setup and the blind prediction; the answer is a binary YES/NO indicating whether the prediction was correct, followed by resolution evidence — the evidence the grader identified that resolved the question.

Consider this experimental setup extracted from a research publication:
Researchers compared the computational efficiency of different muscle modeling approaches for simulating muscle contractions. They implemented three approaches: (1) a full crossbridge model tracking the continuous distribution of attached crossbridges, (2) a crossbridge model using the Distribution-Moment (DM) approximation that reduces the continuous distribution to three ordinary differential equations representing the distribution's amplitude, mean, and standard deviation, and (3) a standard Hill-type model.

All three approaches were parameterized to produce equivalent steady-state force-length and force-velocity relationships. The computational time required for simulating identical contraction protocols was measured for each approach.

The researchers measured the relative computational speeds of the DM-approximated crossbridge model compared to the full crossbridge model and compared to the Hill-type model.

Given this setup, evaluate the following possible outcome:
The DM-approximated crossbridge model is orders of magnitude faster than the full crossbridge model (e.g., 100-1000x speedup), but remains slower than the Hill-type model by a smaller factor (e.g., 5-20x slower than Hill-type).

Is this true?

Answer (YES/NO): NO